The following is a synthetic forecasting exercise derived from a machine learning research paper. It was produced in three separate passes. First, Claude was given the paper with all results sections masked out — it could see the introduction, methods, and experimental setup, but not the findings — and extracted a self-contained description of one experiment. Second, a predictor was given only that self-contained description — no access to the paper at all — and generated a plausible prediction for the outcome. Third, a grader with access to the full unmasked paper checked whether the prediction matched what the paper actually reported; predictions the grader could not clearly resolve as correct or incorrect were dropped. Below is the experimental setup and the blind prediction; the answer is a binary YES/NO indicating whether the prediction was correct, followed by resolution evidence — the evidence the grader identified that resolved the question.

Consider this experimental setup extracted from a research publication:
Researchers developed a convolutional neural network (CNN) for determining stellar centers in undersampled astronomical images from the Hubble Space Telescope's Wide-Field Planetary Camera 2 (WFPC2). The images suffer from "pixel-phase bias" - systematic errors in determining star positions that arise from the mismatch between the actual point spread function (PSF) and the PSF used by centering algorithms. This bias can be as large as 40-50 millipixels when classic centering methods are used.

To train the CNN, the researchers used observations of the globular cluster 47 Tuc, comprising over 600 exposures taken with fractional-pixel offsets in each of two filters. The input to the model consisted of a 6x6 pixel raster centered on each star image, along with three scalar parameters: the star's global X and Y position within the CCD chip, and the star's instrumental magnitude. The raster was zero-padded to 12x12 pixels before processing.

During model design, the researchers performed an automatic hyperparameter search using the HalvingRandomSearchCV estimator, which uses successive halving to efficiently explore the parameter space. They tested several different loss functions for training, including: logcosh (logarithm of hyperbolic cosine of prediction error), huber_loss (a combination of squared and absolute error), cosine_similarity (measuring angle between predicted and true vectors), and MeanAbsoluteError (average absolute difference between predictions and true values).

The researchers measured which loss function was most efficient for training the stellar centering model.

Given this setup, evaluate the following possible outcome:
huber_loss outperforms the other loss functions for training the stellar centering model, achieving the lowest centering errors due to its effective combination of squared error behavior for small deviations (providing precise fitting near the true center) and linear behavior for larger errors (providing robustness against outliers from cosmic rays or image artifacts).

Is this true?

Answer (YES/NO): NO